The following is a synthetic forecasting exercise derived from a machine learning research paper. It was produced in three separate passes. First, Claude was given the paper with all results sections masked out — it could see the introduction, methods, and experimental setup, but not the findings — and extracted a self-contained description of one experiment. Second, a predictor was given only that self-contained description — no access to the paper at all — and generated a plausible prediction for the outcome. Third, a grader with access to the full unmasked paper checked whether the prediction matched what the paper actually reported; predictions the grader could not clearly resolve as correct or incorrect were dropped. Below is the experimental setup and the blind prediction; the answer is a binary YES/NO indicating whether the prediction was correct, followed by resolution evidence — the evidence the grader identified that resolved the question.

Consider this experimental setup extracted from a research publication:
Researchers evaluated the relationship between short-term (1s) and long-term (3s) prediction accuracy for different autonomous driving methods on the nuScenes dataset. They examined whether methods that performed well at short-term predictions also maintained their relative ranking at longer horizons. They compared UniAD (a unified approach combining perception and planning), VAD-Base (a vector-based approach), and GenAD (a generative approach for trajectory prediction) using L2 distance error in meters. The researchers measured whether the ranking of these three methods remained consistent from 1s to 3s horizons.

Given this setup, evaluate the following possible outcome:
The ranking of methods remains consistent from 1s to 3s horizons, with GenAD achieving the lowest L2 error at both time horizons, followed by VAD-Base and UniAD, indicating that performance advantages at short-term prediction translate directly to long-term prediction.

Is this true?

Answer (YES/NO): NO